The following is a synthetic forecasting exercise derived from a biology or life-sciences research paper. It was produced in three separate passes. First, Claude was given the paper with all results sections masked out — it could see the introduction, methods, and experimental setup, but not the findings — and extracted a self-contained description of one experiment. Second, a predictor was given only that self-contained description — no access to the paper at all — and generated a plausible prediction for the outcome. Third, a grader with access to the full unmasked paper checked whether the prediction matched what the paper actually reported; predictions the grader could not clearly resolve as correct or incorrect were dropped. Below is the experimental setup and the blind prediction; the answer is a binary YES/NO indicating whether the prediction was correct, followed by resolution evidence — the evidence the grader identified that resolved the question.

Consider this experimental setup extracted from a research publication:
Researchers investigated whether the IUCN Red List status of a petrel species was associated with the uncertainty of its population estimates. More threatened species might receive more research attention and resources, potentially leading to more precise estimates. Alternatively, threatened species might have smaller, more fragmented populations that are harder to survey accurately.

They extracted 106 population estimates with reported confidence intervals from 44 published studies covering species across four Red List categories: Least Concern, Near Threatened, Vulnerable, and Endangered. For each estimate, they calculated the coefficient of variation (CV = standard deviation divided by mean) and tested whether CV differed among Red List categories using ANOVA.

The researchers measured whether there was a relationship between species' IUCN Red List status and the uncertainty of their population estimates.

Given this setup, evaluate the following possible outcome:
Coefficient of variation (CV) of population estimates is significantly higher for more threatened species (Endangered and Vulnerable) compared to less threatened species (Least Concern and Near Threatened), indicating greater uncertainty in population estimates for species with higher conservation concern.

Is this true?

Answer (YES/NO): NO